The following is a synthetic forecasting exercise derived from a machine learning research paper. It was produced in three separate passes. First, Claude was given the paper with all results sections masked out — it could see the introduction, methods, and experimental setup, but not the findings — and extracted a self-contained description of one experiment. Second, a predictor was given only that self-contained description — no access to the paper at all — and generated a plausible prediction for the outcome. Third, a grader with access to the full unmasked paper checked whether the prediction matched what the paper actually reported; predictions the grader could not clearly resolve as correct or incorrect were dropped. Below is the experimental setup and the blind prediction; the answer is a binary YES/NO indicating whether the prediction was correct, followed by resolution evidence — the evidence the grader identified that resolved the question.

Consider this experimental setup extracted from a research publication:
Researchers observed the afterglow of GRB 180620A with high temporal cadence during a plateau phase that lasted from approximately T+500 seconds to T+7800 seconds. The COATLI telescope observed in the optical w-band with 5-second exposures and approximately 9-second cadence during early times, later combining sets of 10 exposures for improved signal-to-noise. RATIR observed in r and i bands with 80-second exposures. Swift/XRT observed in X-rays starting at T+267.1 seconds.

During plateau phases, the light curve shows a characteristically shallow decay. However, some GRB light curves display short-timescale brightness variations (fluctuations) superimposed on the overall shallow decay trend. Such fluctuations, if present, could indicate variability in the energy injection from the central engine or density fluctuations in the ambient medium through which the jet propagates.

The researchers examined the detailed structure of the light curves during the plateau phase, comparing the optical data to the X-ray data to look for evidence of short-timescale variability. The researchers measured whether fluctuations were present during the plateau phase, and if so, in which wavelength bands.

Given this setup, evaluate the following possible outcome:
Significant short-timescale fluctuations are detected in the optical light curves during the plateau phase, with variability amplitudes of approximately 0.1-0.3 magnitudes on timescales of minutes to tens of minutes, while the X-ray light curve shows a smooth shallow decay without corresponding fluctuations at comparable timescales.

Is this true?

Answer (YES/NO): NO